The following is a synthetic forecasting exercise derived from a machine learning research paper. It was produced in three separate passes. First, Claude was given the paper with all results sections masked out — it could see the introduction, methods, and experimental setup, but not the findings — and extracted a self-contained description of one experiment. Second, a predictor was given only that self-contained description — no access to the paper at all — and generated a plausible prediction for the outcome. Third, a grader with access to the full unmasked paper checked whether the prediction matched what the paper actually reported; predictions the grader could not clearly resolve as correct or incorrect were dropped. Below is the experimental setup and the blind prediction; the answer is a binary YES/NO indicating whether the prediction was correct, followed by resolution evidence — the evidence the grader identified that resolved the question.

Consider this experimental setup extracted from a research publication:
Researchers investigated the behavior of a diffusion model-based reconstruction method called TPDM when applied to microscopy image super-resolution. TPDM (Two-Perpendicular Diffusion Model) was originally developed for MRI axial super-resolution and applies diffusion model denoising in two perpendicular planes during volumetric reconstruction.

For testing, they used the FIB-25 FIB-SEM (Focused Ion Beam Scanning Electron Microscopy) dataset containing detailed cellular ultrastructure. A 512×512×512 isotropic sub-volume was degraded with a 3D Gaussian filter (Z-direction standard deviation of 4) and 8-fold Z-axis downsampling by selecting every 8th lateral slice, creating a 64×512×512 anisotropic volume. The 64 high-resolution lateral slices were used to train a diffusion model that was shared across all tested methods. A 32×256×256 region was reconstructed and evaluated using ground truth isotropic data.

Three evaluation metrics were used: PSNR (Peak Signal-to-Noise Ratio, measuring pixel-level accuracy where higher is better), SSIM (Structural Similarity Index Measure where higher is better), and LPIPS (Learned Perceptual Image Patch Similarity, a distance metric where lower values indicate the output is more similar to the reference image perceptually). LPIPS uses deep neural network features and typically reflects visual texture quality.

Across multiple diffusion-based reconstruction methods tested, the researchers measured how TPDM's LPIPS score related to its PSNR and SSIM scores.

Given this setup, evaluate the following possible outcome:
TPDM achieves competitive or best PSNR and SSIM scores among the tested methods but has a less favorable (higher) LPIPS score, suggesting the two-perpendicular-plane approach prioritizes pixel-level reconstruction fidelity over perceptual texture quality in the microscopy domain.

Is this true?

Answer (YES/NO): NO